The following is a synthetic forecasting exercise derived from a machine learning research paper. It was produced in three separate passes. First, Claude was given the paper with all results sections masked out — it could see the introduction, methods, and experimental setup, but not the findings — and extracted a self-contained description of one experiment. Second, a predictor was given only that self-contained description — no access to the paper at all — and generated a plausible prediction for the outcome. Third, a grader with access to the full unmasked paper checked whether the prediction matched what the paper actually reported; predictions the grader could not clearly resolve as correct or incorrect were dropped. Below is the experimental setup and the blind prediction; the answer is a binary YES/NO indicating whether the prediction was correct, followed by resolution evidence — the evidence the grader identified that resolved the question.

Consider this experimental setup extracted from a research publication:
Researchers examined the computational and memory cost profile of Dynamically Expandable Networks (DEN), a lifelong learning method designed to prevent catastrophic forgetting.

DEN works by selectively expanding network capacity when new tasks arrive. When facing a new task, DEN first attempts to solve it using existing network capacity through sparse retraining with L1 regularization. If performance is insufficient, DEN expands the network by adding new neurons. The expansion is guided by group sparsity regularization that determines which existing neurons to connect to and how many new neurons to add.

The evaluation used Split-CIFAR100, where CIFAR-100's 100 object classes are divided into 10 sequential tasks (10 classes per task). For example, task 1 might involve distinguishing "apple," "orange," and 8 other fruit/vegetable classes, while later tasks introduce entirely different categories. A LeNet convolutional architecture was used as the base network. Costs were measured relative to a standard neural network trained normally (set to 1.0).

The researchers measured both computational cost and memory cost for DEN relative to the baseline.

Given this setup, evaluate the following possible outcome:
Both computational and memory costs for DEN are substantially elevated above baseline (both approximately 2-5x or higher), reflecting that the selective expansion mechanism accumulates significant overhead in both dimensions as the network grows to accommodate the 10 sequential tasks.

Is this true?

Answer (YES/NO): YES